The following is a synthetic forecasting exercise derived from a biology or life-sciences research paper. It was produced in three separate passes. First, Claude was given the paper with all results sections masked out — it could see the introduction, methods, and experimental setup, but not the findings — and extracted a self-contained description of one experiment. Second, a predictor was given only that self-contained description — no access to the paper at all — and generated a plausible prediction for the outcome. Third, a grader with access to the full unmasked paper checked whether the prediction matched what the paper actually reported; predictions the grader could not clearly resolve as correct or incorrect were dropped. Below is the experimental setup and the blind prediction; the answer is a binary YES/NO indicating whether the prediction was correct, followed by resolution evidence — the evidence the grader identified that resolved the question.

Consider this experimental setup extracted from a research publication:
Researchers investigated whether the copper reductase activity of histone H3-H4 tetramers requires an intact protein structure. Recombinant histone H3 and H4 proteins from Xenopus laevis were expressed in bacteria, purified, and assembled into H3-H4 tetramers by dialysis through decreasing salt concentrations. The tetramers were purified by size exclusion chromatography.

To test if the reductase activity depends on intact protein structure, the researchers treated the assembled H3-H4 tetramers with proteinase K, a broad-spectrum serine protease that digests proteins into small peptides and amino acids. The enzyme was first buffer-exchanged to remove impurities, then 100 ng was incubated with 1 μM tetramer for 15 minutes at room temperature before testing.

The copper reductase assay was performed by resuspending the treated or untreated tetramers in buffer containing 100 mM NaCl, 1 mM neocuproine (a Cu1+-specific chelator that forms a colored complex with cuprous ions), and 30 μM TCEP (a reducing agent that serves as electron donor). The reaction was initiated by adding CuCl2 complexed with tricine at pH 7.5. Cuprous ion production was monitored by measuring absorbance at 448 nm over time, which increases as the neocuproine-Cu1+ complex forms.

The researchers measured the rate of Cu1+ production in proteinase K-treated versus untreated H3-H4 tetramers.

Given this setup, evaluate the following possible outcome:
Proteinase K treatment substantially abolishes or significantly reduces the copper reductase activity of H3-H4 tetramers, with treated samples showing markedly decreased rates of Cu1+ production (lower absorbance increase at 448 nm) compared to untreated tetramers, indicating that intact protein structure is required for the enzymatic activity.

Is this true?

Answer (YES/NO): YES